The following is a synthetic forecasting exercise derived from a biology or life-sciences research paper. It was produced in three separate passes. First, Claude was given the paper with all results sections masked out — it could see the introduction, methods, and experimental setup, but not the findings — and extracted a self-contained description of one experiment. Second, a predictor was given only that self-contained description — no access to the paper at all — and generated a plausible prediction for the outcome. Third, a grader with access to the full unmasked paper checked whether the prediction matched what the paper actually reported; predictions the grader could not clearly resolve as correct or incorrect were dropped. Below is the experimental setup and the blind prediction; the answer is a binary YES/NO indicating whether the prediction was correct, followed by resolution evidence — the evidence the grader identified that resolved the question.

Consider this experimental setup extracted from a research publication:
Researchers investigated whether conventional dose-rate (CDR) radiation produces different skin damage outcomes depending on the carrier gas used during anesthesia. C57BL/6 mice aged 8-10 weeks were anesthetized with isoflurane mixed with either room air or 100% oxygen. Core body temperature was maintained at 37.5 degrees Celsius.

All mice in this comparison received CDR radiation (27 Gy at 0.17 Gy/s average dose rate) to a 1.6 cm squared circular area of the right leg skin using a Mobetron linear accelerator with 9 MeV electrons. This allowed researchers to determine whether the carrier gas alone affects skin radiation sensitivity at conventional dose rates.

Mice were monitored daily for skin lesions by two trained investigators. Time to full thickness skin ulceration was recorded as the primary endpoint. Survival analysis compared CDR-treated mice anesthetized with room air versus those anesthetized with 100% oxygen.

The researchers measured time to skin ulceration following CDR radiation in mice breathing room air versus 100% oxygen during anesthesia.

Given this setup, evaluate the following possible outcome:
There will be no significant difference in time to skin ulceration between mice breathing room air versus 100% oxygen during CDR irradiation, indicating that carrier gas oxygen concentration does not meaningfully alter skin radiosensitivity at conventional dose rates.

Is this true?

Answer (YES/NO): YES